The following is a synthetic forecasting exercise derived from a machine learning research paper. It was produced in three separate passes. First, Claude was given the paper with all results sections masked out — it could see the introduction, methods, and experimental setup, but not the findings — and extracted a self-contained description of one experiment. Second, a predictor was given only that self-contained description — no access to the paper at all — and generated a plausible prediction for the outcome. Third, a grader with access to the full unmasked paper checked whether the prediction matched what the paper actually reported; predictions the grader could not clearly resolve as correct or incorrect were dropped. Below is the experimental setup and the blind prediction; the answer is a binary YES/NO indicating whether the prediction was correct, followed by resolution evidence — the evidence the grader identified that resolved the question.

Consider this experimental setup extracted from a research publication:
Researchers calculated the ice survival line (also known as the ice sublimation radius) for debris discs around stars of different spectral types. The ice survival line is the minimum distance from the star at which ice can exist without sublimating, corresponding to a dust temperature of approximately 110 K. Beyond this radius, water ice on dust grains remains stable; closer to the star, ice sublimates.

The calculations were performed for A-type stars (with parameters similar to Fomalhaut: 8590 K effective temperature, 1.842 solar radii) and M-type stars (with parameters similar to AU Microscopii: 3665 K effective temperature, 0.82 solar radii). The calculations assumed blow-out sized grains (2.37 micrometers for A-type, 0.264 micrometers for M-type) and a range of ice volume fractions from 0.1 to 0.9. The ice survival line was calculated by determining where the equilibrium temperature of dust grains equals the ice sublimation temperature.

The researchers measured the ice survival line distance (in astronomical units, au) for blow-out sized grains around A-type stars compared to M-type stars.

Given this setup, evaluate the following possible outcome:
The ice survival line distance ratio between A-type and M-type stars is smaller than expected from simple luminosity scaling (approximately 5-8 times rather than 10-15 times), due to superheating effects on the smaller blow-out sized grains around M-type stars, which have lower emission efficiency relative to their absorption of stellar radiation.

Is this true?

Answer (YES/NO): NO